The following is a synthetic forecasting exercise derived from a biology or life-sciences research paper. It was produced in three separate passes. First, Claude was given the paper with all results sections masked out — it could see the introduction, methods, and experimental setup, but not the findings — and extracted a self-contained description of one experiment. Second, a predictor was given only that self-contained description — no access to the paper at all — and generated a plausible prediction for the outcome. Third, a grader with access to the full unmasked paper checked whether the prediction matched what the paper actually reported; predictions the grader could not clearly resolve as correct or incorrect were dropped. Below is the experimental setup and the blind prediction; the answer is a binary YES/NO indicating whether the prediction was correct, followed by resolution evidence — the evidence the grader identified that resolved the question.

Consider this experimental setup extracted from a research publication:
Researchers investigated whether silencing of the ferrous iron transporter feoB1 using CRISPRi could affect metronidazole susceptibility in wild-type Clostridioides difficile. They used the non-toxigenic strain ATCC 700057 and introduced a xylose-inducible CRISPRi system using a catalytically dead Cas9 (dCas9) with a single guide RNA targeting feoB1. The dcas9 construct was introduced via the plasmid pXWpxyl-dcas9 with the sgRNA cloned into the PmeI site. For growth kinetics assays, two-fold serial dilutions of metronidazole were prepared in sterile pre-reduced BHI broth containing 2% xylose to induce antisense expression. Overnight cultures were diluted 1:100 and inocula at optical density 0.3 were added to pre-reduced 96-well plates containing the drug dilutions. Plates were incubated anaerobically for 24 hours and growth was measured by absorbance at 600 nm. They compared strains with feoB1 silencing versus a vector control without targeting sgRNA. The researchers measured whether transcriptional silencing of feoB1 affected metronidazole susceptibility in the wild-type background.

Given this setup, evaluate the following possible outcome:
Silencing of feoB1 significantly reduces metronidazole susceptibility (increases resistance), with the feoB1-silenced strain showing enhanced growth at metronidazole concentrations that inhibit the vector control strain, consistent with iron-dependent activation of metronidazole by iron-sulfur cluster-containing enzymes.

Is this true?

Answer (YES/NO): YES